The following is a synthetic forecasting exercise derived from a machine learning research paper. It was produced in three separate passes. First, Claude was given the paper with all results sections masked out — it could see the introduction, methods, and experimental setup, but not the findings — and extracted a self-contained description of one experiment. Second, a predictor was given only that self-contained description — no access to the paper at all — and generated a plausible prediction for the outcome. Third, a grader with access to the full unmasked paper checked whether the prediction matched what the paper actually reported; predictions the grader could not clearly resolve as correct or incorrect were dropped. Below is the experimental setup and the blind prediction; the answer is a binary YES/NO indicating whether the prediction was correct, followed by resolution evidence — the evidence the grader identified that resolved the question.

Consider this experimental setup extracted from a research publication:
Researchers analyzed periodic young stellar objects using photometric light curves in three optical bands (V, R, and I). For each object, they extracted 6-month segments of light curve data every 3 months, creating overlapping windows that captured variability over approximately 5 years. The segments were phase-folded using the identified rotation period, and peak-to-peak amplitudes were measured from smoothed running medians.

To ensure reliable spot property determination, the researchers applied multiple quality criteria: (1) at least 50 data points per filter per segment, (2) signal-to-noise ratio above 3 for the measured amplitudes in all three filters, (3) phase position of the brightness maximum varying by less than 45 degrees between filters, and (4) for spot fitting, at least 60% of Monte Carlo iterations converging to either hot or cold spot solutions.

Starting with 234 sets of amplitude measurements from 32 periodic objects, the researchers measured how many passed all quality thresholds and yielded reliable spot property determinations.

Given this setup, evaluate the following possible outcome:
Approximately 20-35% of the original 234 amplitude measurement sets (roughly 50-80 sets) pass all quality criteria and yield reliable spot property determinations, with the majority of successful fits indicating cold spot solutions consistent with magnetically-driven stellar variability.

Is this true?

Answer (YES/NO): NO